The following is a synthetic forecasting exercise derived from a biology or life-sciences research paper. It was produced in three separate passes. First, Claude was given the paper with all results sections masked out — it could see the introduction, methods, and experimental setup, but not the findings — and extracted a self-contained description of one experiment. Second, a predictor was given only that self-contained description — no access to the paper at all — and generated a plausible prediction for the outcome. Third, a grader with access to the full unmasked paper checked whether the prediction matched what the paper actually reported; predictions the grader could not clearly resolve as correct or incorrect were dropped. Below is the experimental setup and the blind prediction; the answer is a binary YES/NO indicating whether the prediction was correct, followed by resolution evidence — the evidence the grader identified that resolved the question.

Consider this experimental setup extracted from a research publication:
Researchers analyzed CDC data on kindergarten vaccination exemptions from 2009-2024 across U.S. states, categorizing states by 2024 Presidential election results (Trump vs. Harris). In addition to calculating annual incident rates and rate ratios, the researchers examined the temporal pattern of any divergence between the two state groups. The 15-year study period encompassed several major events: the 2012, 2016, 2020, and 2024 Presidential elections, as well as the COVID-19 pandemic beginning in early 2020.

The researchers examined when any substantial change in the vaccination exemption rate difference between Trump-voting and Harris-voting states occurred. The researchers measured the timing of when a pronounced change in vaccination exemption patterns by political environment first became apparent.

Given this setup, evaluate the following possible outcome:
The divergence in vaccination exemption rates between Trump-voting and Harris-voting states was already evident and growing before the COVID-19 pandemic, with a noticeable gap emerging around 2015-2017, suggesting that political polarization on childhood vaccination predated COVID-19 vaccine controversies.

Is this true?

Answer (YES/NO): YES